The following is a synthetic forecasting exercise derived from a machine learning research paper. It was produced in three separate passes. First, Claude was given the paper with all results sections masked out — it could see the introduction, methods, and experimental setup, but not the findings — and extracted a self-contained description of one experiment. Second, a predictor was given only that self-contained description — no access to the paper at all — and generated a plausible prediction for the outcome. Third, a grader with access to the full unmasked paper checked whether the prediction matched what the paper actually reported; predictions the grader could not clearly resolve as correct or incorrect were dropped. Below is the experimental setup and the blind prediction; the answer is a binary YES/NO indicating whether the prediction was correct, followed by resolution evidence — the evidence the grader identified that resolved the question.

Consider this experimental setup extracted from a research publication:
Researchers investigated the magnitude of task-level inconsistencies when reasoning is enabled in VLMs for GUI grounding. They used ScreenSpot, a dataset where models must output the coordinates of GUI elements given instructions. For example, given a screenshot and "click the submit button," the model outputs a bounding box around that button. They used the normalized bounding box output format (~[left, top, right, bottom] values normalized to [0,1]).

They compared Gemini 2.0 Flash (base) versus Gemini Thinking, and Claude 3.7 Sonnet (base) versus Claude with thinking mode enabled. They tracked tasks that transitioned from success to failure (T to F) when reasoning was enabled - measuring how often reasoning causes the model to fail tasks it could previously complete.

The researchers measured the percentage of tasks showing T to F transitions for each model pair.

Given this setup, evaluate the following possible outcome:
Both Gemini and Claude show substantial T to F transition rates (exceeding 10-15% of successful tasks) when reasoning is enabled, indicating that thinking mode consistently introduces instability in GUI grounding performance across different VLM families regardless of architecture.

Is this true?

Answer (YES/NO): YES